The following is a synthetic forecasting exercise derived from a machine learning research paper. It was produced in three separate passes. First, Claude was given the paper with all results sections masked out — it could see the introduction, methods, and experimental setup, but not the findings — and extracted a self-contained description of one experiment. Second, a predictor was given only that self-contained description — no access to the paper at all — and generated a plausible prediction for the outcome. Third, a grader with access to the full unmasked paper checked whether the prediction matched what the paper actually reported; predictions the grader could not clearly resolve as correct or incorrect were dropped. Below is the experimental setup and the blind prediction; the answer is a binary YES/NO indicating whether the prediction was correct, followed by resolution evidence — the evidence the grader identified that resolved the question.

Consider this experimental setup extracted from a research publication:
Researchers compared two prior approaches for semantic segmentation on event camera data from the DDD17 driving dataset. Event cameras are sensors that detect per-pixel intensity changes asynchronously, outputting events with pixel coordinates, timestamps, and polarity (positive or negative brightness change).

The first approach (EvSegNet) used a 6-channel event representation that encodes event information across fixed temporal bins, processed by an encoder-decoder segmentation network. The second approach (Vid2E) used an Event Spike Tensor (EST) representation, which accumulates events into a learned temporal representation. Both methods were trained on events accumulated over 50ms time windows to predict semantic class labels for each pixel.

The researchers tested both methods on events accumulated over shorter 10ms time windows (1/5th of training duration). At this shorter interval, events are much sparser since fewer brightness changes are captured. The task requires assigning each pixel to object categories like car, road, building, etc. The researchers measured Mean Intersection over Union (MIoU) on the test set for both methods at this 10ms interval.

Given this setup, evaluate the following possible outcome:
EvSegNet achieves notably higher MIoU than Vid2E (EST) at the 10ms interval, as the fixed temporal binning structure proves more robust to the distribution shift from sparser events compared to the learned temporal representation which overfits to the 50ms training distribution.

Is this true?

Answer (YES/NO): YES